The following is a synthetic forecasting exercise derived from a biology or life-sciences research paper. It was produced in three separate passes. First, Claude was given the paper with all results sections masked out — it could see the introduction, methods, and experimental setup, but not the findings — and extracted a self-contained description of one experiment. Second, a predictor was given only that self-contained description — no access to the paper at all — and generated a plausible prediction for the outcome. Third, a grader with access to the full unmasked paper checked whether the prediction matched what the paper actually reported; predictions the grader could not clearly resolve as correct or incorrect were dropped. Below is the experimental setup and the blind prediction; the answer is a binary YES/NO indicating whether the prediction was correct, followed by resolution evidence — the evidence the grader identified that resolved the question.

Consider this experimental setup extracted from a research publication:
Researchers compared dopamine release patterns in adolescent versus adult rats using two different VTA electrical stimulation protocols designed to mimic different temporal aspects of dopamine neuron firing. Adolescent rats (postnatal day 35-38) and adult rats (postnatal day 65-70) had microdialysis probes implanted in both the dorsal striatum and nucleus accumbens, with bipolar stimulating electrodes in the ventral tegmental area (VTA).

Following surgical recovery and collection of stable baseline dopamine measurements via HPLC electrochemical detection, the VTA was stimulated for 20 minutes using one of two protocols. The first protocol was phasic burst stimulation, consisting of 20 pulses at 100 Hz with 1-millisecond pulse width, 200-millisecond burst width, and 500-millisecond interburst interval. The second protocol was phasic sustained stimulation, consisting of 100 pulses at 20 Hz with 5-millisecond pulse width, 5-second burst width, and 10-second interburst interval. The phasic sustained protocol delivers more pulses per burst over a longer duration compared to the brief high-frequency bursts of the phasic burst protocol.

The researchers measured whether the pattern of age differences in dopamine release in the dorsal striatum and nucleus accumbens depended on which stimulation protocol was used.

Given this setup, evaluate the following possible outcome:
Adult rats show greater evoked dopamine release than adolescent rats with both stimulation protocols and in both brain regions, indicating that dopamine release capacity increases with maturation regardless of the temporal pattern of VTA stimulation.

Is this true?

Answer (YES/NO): NO